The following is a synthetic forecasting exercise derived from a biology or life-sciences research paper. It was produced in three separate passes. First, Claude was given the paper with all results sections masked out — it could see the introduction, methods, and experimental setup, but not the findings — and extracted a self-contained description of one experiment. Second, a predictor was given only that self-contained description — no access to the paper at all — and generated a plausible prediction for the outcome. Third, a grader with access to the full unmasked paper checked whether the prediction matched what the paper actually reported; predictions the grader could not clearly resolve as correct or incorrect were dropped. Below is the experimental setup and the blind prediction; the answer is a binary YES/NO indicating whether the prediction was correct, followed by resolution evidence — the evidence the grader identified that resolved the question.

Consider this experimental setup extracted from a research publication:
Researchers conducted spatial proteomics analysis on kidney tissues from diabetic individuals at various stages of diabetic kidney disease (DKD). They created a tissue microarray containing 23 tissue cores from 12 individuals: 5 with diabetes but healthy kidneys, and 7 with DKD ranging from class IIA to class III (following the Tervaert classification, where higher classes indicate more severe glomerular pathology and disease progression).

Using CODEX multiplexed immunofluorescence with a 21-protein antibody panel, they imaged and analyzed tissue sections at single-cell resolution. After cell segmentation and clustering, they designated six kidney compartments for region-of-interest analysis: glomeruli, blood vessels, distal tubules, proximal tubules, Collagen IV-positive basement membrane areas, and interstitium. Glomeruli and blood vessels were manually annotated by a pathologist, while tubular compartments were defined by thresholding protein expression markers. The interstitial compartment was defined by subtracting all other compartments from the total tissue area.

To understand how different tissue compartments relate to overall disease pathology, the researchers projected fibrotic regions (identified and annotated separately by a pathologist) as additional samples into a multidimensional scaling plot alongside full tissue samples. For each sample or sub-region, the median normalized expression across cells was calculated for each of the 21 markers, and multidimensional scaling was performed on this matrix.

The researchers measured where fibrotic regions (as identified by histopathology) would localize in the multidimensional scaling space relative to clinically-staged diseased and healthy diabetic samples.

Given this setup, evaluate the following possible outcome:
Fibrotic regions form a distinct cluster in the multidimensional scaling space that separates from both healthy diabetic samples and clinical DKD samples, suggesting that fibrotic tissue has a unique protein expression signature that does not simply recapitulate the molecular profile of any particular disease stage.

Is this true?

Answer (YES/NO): NO